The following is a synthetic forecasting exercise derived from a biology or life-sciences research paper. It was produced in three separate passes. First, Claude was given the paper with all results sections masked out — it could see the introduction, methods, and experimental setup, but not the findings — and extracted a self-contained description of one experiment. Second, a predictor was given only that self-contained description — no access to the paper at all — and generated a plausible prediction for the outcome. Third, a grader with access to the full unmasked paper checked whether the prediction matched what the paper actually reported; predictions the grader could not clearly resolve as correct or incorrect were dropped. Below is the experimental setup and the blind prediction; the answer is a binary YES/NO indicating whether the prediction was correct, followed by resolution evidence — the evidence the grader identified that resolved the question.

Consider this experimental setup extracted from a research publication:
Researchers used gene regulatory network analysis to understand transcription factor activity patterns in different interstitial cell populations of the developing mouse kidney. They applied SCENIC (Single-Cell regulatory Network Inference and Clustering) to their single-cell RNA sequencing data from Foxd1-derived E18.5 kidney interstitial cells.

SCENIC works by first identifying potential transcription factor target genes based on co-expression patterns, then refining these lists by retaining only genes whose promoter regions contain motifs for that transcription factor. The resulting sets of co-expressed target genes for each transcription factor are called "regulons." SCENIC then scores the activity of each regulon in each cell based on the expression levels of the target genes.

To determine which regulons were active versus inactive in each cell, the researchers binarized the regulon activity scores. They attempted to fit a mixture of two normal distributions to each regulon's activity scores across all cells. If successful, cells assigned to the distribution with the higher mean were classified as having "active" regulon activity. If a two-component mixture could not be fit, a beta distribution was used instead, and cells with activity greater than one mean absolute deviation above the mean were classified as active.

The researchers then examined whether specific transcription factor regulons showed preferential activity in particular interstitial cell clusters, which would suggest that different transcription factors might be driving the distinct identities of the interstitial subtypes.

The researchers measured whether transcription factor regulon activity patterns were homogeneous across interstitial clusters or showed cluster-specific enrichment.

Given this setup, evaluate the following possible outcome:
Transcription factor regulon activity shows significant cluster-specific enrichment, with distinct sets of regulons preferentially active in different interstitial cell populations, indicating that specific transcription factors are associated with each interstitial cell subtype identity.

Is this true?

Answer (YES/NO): YES